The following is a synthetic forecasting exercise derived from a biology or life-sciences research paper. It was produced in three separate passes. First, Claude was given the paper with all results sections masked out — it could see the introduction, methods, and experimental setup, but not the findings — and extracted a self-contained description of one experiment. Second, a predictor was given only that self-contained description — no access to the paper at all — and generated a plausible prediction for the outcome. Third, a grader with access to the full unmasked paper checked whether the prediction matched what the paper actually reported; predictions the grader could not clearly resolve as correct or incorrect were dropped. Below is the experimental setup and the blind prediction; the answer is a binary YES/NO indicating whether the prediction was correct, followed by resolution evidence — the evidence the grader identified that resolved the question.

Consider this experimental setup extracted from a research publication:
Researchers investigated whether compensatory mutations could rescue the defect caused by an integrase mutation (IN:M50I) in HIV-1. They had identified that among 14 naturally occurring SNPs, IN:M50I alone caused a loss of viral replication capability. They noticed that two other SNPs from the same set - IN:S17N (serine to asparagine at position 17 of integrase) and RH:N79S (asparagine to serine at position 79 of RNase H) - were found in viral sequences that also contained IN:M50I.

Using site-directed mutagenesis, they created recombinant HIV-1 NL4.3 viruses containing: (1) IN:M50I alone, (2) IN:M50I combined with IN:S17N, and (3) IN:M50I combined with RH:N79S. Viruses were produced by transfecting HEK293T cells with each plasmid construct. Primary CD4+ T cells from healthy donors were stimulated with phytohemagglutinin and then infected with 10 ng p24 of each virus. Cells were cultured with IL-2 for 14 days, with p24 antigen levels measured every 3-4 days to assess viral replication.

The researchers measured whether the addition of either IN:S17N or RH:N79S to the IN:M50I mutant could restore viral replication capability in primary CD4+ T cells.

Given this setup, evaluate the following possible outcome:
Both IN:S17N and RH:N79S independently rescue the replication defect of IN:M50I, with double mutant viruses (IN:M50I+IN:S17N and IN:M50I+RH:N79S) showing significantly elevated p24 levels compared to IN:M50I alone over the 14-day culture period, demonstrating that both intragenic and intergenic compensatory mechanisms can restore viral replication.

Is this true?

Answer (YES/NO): YES